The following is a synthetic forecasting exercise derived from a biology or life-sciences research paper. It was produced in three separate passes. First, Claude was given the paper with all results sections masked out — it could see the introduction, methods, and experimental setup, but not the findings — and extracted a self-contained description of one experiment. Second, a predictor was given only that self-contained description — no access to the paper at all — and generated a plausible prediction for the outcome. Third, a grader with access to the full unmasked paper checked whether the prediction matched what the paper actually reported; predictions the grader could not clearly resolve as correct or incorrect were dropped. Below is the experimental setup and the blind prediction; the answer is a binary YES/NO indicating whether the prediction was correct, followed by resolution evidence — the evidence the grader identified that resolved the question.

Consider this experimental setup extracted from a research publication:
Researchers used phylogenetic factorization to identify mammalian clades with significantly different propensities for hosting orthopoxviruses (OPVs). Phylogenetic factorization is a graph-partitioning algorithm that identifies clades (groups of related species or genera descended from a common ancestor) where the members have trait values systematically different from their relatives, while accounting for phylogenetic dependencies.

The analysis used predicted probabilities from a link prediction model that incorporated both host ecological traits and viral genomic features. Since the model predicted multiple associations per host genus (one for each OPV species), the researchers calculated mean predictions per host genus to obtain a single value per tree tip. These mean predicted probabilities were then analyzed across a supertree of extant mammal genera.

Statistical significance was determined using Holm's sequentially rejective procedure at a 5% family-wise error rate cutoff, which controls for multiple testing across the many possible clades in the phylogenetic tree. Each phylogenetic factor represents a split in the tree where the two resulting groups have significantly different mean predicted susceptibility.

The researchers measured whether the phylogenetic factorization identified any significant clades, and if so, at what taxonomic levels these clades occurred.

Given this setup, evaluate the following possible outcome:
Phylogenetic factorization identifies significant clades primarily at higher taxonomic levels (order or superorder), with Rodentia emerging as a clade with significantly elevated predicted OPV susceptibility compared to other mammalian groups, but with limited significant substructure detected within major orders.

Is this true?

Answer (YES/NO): NO